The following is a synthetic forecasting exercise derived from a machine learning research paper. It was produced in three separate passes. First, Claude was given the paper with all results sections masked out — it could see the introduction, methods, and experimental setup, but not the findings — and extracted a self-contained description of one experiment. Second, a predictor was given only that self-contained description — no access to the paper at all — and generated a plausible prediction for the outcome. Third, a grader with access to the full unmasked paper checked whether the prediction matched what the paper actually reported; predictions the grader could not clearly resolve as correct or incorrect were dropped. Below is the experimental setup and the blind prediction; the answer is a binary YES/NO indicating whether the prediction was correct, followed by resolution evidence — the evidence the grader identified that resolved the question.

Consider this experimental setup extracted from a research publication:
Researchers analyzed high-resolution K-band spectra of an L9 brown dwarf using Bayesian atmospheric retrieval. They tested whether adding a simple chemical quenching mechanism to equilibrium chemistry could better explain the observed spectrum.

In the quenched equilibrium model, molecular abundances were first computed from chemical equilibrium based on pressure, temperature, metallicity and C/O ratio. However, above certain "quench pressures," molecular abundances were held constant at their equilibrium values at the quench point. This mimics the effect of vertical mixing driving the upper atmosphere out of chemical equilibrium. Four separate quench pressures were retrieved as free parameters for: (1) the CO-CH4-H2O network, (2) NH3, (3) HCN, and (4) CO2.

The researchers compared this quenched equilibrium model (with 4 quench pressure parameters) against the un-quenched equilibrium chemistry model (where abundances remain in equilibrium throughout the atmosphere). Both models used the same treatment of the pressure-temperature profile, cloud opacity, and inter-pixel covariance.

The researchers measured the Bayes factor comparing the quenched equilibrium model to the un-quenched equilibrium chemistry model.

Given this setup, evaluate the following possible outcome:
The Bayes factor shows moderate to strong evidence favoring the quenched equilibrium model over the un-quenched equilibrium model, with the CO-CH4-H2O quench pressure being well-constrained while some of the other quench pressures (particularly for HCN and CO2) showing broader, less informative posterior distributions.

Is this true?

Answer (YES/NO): NO